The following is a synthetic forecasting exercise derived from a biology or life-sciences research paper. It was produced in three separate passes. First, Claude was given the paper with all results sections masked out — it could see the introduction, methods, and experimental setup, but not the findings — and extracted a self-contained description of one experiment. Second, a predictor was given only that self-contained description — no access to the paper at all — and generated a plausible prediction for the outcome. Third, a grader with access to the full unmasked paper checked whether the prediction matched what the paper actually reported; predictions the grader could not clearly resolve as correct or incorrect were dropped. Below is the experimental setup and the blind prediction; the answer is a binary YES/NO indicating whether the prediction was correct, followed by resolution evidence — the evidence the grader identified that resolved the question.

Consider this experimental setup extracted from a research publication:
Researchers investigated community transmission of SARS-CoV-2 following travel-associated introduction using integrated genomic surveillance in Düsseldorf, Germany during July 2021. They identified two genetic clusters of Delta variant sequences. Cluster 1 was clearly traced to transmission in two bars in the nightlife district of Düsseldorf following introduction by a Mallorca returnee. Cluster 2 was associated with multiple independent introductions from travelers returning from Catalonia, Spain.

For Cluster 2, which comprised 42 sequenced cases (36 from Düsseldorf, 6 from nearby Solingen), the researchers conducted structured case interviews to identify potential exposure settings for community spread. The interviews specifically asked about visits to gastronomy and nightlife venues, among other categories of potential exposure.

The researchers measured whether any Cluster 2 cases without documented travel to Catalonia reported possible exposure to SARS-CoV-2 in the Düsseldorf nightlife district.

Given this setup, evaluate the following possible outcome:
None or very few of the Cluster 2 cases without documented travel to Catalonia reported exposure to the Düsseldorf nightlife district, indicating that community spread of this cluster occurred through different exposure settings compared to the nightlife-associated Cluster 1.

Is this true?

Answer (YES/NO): NO